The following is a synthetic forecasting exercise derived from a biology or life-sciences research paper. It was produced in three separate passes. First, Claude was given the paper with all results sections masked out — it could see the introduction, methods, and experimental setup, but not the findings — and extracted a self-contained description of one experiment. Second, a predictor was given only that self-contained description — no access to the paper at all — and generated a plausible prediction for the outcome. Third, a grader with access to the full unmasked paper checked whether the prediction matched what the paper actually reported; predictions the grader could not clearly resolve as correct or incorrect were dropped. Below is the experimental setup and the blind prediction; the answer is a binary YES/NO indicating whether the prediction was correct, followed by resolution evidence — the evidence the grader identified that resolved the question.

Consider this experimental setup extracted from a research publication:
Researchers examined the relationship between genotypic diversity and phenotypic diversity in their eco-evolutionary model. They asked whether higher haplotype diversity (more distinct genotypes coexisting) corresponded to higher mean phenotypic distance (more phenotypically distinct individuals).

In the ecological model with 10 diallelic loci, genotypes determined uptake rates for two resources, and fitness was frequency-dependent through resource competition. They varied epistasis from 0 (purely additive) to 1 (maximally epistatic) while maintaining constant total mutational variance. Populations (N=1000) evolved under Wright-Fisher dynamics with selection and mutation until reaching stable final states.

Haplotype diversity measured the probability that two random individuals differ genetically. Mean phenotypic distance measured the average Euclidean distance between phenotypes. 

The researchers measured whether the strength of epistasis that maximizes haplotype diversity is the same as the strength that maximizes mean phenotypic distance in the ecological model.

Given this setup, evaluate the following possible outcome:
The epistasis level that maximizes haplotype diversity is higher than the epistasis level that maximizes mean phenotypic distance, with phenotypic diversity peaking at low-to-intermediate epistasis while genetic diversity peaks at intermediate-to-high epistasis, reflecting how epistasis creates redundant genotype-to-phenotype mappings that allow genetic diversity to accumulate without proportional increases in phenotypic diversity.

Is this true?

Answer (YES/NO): NO